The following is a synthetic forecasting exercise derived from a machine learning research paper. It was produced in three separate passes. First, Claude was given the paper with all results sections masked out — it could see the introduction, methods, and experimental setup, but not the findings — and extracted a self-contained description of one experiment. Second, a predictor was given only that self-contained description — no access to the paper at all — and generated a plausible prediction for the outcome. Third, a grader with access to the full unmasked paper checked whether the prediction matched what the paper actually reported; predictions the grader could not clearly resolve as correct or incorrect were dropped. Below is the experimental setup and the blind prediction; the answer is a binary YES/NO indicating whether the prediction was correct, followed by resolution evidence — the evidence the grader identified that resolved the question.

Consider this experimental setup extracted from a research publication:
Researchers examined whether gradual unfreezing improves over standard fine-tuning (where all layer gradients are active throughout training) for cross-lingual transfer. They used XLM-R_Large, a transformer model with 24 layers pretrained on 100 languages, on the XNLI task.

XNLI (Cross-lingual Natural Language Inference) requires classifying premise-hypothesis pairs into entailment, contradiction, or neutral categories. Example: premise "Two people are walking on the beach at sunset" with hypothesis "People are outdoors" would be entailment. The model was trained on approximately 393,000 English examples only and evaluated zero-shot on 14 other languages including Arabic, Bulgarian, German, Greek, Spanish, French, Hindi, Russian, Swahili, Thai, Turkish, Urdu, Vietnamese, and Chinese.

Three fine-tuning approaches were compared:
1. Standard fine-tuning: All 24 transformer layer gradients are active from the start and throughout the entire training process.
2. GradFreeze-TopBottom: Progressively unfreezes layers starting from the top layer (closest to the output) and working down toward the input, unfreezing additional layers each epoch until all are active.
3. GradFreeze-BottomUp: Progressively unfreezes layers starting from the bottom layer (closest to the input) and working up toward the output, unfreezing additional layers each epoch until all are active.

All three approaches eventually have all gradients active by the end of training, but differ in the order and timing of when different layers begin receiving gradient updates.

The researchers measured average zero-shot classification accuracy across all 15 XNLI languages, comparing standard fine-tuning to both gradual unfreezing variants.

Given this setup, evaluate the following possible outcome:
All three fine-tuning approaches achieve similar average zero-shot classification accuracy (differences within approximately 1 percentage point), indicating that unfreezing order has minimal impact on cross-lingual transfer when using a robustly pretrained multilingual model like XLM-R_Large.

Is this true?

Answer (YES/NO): NO